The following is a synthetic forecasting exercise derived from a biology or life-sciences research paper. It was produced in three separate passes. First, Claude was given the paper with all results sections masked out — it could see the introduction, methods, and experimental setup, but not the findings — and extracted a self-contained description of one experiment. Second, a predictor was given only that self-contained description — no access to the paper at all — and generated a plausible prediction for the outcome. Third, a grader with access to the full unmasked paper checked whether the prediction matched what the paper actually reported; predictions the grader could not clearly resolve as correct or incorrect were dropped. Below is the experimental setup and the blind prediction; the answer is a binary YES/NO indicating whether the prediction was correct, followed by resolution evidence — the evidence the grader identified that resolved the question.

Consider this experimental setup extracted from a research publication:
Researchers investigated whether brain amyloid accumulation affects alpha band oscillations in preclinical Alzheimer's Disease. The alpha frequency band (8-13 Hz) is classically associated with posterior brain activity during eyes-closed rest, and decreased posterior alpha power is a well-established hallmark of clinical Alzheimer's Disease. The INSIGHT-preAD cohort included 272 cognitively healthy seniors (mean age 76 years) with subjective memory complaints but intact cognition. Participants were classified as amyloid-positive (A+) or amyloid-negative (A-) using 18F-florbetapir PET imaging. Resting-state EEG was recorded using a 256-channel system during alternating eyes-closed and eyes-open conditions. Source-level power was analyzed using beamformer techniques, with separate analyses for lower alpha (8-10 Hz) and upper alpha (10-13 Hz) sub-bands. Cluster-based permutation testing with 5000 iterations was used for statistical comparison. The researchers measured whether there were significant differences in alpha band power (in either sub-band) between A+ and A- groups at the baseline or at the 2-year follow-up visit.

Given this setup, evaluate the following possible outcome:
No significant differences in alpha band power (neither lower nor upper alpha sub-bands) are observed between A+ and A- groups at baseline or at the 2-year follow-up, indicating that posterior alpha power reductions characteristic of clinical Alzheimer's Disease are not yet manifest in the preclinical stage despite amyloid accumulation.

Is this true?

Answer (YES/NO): YES